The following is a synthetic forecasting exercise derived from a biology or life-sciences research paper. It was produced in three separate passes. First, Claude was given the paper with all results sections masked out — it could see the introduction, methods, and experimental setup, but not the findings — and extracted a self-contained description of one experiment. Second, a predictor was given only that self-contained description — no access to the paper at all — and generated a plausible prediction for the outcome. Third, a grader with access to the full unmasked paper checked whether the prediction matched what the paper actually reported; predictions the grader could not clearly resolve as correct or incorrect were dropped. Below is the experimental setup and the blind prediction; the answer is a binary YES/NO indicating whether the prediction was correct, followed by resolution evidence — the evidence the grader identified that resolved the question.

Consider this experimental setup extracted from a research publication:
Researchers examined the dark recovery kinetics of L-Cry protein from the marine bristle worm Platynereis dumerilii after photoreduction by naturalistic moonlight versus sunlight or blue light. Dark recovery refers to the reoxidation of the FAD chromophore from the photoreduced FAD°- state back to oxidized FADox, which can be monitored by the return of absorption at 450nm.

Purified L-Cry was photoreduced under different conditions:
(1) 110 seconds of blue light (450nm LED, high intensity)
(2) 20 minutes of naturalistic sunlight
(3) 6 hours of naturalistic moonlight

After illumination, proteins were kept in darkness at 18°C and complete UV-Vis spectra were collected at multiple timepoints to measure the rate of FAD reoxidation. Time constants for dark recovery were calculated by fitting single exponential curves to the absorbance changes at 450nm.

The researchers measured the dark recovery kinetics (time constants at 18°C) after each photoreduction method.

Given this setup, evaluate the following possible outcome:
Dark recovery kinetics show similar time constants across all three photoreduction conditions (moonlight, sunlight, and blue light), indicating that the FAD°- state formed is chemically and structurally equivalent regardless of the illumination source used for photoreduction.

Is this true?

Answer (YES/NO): NO